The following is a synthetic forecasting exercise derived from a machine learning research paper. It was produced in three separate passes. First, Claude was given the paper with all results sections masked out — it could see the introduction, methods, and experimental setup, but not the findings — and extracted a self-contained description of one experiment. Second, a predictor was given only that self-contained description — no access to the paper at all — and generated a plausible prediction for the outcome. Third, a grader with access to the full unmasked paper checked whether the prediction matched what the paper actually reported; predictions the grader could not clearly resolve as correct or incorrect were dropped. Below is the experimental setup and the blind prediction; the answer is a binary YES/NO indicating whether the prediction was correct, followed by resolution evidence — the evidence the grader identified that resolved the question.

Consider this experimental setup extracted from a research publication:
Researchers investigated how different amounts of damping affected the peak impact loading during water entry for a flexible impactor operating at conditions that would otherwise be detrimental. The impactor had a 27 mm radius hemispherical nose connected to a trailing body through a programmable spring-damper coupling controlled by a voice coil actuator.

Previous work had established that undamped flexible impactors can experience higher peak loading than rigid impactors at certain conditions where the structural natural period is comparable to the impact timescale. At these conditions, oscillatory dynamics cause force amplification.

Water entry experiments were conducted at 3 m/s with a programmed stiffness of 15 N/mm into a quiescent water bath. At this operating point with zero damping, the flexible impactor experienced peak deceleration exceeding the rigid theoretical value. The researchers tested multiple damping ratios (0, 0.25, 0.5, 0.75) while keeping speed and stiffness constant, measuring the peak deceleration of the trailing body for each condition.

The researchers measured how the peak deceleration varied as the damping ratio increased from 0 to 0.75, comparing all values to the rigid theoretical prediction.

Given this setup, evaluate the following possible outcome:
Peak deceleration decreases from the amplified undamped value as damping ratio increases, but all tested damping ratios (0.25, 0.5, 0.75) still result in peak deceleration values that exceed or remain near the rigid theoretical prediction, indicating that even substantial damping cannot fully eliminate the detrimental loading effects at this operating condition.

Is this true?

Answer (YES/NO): NO